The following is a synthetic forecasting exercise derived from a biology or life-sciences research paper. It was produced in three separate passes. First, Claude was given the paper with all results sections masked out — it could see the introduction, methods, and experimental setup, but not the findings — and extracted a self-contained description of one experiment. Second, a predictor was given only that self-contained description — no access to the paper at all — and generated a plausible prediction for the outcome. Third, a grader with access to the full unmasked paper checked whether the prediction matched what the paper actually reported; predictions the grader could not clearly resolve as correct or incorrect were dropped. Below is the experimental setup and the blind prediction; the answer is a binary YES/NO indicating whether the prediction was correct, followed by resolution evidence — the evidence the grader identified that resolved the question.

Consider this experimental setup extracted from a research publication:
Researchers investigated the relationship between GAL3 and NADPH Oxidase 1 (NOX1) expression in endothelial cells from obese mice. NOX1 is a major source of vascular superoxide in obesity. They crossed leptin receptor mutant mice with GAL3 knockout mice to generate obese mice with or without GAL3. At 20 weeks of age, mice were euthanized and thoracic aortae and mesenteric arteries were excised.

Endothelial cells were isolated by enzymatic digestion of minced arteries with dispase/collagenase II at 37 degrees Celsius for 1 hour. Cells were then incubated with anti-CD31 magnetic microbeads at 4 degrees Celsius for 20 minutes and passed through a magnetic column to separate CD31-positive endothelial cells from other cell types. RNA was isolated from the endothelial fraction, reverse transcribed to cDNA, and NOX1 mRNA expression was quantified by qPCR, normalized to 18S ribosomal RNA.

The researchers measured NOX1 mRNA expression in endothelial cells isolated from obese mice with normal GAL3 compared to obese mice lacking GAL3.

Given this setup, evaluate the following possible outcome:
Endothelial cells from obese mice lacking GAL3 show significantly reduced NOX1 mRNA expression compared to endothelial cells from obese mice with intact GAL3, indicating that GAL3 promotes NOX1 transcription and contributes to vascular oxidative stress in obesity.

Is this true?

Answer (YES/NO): YES